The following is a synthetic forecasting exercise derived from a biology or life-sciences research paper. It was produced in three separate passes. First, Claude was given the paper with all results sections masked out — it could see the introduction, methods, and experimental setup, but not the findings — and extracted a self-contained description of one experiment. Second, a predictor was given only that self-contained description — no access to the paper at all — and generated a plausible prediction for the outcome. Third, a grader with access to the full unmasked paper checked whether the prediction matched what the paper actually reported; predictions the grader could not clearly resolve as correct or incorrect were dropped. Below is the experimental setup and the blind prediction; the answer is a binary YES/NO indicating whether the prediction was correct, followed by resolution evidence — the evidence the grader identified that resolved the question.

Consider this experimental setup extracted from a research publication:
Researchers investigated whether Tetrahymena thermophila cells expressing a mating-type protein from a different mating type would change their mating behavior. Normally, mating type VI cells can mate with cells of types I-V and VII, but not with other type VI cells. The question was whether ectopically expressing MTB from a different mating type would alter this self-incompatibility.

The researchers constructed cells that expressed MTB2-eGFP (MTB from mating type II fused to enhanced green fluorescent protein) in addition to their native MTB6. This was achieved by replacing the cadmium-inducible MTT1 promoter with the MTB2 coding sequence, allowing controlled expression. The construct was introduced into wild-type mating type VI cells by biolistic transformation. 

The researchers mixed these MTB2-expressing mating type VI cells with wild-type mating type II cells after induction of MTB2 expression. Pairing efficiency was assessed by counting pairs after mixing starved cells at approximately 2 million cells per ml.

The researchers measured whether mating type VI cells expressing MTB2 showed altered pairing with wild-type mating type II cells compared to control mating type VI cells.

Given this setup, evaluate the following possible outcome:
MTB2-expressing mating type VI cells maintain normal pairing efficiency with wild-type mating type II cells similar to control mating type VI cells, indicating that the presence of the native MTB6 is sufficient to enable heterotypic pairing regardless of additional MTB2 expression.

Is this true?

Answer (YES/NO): NO